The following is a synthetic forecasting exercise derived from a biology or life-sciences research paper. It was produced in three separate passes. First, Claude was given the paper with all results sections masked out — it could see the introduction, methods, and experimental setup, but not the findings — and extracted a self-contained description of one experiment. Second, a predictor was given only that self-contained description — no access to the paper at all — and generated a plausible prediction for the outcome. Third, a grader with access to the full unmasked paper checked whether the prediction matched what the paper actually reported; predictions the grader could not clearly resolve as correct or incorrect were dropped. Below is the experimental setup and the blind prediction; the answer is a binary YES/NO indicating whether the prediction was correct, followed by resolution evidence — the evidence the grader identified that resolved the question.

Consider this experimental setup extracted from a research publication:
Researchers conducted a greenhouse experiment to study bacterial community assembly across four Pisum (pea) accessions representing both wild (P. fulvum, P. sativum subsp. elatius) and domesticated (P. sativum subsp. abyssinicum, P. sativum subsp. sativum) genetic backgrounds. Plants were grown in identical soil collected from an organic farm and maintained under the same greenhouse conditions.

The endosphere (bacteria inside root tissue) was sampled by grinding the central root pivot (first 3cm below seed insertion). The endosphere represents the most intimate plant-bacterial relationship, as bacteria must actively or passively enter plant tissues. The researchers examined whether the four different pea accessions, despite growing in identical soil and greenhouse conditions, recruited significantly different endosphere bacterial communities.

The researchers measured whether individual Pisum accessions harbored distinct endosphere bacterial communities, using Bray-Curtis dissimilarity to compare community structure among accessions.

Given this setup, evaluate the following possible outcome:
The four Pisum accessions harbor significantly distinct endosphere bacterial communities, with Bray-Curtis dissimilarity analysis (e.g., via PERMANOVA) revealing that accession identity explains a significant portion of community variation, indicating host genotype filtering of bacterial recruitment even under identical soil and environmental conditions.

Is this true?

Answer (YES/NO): NO